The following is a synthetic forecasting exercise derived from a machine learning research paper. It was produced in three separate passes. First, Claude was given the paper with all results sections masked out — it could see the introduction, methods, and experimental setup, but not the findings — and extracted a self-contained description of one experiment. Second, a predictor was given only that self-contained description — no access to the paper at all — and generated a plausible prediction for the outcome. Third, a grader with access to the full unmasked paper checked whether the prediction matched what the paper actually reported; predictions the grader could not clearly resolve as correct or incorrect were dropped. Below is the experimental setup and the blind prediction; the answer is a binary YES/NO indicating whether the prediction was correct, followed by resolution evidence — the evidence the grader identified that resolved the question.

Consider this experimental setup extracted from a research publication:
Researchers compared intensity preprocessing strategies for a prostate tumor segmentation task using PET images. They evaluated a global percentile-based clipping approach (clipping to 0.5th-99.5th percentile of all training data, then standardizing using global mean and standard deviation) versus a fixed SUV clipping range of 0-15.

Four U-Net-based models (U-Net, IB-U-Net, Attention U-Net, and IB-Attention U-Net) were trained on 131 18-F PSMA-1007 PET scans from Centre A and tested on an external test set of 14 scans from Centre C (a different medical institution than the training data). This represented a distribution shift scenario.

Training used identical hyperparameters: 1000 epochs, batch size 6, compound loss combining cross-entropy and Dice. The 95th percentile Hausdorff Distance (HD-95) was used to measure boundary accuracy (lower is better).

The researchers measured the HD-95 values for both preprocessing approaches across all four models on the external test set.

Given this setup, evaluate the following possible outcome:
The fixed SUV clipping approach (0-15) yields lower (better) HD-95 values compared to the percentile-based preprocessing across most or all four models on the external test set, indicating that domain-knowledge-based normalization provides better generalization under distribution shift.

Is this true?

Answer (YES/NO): YES